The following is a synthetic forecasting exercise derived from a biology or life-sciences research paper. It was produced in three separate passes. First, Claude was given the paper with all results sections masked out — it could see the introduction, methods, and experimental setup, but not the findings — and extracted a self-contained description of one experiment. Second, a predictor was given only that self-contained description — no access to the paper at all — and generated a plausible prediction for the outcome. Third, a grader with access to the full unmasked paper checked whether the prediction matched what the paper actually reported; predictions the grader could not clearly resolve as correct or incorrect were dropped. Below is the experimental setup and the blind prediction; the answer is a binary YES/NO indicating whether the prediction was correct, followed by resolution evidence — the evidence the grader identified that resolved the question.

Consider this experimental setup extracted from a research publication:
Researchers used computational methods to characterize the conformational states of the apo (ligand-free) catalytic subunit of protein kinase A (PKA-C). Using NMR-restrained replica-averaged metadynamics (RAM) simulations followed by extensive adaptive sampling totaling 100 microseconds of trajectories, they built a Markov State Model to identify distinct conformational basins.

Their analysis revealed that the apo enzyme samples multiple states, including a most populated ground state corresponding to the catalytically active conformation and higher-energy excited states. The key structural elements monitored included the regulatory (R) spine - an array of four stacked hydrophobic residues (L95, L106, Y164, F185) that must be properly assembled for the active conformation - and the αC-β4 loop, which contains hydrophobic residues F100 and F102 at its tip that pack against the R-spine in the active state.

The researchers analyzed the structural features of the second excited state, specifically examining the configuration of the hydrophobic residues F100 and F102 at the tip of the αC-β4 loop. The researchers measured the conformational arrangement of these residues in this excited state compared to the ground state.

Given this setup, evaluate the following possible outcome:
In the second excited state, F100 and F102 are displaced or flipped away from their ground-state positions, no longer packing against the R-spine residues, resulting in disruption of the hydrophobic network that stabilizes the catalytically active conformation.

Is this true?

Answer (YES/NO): YES